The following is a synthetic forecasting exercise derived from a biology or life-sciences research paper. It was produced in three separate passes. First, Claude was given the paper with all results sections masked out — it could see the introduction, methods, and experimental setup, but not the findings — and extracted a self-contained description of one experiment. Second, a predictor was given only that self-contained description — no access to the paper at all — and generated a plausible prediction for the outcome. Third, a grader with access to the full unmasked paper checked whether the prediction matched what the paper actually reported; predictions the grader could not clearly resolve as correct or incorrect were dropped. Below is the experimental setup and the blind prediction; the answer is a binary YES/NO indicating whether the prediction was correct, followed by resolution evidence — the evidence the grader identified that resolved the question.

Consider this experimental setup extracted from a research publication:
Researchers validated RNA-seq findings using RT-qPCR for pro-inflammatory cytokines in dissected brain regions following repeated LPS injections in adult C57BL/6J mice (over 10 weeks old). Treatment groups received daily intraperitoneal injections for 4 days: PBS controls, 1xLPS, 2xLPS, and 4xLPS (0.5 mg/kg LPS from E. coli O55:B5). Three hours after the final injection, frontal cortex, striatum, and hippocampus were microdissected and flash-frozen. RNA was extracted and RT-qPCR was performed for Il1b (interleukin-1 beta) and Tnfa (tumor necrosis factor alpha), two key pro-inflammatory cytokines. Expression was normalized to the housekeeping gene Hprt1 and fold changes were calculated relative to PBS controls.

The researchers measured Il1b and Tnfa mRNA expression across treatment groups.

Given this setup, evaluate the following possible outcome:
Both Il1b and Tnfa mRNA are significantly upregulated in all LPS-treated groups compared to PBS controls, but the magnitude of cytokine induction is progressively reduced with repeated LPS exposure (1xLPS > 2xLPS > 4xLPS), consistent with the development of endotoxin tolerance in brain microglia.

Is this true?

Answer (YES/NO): NO